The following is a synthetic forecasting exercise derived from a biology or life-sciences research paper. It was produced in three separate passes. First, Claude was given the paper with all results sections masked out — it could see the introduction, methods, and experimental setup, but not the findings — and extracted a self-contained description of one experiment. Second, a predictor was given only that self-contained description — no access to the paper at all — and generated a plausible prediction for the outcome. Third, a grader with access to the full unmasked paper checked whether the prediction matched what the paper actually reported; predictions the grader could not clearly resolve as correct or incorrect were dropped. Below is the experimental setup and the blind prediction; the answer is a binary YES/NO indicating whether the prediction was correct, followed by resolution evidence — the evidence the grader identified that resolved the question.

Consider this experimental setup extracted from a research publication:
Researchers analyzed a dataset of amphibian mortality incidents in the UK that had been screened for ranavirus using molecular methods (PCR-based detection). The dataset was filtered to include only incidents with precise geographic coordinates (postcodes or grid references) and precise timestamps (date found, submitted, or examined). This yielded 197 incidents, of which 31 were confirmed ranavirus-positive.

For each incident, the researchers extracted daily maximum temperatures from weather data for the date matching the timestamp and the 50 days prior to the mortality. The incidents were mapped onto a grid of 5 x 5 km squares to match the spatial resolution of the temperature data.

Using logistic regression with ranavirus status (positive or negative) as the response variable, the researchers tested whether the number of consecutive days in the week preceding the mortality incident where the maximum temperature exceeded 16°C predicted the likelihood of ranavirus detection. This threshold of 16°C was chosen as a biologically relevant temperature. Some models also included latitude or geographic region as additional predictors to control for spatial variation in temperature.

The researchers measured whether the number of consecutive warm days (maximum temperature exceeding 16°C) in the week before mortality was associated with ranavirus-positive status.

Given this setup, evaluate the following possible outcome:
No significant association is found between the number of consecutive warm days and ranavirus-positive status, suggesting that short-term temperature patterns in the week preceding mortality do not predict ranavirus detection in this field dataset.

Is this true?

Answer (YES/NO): NO